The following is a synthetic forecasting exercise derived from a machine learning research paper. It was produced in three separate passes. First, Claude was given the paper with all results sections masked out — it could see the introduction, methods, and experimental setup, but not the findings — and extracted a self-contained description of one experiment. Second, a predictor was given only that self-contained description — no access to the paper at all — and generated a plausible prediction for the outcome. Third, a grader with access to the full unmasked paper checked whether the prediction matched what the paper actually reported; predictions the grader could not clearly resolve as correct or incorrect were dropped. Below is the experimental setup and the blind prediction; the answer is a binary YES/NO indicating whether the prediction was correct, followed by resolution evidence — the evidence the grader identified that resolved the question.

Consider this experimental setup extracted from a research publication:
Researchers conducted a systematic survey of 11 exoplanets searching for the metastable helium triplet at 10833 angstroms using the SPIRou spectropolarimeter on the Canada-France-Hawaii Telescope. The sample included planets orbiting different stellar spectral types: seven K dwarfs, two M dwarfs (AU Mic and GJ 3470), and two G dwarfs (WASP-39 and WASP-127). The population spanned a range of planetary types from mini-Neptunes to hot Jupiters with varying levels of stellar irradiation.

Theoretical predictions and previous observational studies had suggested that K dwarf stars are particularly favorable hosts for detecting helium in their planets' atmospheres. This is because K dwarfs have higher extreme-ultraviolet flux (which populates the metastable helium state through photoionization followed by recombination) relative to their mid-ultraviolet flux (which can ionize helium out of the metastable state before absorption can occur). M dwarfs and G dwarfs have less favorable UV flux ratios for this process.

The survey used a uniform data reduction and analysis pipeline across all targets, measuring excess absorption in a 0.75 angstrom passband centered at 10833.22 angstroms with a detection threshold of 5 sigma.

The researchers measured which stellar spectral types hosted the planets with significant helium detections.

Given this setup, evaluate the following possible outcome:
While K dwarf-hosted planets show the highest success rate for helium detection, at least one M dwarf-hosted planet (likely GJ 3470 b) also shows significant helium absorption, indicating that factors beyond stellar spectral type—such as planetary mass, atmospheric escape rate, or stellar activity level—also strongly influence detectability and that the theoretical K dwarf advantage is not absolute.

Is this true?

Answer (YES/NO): NO